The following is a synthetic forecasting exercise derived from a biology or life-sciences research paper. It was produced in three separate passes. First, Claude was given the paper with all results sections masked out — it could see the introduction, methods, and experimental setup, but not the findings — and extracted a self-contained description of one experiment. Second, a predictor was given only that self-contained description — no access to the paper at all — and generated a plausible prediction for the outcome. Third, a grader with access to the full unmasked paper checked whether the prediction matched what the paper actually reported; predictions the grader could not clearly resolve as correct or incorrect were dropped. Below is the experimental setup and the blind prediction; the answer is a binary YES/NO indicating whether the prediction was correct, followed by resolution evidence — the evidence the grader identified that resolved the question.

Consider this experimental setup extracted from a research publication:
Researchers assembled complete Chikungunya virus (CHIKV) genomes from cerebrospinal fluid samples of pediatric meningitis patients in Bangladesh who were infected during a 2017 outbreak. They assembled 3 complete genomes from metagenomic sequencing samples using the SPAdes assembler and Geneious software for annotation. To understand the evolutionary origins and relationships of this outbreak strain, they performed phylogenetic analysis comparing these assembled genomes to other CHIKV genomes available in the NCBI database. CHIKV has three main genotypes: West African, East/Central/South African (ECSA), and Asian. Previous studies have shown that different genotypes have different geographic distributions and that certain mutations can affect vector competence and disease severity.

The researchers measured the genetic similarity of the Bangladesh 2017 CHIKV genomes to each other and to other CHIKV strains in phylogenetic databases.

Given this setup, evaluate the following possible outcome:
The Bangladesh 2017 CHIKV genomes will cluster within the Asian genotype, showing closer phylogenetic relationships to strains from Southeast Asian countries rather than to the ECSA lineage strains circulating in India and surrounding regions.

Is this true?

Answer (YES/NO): NO